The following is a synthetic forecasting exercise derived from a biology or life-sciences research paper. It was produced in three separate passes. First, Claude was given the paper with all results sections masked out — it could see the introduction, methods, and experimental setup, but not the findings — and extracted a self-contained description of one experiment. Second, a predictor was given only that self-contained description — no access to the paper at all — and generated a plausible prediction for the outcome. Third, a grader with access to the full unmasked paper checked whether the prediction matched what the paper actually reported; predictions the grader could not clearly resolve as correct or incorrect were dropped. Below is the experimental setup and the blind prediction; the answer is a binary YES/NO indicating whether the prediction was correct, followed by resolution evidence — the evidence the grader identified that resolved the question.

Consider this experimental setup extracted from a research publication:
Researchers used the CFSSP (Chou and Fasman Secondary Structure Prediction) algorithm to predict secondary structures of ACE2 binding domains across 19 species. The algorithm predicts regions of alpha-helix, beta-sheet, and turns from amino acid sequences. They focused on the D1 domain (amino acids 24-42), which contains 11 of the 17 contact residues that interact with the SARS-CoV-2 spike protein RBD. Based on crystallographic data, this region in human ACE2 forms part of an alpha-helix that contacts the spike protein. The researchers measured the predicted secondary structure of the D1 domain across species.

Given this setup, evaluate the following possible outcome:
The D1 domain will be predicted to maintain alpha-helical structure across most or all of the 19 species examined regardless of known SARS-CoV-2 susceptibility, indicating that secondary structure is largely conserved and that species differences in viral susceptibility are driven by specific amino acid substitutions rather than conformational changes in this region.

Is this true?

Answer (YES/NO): NO